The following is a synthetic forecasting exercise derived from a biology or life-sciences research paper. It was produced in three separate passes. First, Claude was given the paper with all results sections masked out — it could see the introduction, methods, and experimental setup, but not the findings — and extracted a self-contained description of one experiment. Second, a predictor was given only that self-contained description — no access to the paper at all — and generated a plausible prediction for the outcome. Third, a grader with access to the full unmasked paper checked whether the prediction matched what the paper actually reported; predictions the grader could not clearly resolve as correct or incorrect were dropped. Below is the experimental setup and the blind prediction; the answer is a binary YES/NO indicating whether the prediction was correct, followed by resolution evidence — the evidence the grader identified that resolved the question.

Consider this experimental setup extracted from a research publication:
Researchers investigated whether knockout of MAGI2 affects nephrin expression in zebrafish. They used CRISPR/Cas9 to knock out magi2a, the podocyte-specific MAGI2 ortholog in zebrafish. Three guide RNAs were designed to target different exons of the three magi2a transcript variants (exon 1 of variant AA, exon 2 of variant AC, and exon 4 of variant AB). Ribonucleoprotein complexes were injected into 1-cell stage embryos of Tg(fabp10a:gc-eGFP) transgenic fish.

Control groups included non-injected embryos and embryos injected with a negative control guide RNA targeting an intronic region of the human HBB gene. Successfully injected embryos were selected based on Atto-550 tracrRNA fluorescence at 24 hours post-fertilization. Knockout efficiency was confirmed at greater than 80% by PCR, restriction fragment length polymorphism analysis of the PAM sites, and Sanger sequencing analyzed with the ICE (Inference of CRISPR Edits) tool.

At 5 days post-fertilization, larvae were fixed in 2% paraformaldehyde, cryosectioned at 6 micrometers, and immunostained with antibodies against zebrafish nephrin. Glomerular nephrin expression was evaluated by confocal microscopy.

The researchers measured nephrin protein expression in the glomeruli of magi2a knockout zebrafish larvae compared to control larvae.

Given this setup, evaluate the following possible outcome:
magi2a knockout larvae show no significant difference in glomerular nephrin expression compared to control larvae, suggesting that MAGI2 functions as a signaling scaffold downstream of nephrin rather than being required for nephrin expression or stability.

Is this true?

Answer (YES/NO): NO